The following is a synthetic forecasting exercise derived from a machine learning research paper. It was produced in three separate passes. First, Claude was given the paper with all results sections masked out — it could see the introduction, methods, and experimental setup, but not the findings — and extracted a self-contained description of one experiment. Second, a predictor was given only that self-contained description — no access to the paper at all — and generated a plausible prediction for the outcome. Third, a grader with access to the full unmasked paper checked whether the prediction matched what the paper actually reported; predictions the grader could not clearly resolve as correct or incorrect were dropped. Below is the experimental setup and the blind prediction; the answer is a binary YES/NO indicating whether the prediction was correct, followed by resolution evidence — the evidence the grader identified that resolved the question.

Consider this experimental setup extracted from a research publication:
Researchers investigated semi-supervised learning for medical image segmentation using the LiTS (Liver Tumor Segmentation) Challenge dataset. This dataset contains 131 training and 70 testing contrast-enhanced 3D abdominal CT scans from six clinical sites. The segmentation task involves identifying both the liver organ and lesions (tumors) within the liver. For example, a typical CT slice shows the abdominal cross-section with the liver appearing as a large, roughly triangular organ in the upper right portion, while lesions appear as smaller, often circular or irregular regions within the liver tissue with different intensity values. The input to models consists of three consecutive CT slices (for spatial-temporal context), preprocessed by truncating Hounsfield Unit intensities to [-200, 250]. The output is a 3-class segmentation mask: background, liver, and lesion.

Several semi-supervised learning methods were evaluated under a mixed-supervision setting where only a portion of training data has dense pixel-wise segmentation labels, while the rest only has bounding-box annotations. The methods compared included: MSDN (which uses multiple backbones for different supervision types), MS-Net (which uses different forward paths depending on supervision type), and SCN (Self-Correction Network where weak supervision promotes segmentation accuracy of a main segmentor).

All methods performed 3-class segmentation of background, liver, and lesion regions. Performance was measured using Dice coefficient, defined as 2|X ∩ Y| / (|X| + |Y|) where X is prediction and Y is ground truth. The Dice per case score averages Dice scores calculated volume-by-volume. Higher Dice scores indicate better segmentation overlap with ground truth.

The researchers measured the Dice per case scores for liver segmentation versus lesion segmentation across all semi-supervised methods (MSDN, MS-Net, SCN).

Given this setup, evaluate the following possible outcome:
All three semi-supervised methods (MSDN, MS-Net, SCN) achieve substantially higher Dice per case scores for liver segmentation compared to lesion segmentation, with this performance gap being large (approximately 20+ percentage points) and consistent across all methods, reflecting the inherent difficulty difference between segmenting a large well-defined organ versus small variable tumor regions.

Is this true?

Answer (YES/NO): YES